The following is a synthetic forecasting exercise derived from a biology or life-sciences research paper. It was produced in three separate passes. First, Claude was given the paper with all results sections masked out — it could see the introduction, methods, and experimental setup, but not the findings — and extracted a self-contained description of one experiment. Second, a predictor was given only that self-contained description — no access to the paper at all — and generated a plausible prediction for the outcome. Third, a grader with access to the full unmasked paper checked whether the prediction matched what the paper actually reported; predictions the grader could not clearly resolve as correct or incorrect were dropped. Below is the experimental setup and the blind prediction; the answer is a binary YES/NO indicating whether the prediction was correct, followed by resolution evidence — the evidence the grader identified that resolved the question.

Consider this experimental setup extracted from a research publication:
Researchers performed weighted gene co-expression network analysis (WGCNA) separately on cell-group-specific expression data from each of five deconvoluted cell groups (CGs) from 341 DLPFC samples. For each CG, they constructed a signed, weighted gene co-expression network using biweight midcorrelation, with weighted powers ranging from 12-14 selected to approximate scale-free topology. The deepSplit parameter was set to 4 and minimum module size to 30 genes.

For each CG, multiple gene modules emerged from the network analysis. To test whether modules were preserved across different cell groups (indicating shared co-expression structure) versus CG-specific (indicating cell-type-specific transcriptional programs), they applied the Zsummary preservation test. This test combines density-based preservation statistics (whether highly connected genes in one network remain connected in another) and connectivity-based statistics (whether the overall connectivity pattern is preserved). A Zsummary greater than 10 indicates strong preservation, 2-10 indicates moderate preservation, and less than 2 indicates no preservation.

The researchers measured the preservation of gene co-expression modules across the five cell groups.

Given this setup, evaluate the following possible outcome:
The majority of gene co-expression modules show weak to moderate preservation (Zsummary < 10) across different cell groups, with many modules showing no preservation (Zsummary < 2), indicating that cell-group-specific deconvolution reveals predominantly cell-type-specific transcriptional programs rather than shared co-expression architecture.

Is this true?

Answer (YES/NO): NO